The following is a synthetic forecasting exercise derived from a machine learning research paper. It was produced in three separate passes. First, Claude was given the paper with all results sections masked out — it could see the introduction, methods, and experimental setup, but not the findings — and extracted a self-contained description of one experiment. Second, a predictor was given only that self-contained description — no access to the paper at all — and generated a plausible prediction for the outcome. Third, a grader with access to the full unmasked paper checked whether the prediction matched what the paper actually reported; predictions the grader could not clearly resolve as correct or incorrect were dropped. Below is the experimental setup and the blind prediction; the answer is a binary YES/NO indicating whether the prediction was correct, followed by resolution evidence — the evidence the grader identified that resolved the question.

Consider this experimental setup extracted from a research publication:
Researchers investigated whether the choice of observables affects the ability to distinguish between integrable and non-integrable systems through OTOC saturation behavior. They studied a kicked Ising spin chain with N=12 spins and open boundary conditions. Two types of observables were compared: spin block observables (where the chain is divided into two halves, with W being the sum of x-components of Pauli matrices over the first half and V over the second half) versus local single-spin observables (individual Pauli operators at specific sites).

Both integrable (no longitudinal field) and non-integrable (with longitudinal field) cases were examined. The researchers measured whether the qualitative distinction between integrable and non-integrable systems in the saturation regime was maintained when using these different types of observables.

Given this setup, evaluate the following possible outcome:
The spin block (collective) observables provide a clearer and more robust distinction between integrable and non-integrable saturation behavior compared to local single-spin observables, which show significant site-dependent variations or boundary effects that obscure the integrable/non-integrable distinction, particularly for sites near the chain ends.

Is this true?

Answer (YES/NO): NO